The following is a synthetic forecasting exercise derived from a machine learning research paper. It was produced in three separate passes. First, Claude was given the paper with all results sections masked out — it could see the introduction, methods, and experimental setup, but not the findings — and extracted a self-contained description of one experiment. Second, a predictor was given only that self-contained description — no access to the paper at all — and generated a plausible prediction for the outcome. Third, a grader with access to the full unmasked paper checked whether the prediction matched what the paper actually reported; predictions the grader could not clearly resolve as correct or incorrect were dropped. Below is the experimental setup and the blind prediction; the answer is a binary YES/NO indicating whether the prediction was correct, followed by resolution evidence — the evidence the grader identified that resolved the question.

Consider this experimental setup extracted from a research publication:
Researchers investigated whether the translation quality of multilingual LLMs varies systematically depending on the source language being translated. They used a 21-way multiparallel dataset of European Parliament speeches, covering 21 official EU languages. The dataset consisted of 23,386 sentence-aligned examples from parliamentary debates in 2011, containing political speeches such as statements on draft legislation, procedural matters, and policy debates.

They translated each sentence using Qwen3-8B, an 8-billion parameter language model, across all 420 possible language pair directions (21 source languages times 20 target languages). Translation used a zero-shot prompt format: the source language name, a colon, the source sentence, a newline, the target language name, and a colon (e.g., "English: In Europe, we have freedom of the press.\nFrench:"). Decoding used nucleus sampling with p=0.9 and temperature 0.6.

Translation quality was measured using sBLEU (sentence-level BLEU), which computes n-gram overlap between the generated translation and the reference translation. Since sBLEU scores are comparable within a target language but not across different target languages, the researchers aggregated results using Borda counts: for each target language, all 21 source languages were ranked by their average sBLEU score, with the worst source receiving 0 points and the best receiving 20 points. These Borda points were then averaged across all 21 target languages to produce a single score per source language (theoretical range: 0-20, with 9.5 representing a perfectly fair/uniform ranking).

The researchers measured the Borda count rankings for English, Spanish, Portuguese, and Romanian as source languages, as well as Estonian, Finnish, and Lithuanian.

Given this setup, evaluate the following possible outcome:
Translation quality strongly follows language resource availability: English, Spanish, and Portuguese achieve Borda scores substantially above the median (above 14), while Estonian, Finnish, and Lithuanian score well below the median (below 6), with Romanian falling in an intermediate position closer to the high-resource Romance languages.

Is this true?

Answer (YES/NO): NO